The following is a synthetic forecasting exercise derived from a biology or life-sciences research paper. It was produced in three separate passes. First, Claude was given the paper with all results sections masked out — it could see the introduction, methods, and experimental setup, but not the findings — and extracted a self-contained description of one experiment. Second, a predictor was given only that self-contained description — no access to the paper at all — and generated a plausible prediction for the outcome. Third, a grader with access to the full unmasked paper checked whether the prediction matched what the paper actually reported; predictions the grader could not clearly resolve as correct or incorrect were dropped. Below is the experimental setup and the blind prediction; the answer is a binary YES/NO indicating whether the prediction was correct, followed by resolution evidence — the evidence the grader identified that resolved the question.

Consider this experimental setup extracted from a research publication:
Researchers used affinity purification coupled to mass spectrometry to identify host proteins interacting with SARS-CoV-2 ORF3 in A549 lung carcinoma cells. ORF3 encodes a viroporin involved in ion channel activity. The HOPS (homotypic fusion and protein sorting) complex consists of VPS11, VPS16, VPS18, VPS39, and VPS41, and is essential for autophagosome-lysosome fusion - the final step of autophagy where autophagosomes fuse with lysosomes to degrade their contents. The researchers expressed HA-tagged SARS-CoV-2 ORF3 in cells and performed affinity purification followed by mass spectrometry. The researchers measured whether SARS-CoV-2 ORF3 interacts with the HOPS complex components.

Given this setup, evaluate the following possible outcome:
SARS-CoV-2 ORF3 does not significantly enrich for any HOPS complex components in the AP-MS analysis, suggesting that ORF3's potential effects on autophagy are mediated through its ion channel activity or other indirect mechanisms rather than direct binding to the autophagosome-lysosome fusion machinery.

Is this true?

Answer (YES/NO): NO